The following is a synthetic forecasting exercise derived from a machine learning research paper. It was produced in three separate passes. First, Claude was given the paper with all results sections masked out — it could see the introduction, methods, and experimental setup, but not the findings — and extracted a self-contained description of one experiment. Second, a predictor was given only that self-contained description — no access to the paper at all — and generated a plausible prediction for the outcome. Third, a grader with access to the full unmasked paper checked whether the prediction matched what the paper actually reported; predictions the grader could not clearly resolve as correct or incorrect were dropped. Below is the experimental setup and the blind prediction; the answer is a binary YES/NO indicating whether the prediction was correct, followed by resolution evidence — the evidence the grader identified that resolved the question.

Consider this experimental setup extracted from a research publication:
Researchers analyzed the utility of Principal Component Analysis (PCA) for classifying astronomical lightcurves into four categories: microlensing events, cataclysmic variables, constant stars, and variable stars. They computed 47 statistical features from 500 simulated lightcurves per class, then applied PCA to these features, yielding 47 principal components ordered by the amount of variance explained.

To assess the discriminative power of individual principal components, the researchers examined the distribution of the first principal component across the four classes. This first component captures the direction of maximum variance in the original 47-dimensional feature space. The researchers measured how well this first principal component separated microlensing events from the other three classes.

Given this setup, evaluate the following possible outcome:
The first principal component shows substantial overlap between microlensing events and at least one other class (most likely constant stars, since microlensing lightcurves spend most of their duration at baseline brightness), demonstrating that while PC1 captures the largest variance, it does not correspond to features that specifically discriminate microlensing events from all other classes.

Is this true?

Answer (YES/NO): NO